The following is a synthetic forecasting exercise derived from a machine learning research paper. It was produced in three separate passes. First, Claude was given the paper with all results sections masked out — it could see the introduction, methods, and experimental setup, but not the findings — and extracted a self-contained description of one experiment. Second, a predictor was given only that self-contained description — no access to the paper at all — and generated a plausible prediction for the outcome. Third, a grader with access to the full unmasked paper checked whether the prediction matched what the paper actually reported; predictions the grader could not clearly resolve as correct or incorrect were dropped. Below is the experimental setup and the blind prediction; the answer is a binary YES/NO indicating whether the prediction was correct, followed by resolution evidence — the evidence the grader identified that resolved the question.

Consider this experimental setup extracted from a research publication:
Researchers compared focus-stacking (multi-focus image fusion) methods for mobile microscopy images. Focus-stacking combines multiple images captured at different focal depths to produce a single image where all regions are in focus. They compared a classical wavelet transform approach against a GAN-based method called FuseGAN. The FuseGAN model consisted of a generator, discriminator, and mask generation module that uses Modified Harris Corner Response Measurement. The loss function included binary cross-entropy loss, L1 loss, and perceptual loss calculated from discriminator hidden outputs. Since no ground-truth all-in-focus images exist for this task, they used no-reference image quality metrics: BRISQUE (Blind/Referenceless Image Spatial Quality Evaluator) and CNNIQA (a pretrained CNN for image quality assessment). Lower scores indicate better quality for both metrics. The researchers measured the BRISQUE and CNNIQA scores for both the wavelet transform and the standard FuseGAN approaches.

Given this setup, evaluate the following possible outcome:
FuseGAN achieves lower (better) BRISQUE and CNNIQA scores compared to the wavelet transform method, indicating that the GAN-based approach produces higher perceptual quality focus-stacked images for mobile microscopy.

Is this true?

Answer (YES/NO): NO